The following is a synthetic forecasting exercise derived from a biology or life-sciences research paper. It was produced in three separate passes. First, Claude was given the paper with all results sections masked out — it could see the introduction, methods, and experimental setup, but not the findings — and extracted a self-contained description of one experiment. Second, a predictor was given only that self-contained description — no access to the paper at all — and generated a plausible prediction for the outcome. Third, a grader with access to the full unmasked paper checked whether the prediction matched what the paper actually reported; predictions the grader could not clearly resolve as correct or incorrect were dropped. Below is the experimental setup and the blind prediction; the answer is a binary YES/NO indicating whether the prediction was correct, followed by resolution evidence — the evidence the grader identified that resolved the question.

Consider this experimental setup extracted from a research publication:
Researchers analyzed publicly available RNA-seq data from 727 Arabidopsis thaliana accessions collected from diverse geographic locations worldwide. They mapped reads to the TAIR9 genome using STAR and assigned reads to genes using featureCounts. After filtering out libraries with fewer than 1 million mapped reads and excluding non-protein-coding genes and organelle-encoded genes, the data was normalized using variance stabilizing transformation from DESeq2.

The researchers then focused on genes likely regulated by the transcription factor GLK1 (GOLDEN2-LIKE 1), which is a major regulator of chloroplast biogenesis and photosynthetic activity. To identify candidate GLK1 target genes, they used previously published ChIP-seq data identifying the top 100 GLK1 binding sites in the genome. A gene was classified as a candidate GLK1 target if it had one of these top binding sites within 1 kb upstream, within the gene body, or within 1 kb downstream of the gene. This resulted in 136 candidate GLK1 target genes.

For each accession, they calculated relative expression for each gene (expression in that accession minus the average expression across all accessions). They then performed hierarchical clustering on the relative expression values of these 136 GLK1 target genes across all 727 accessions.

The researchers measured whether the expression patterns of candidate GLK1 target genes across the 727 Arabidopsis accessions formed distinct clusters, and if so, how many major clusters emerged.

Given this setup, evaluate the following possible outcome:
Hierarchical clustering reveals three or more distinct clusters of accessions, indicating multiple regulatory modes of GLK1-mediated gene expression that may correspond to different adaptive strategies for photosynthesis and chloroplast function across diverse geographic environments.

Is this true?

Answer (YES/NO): YES